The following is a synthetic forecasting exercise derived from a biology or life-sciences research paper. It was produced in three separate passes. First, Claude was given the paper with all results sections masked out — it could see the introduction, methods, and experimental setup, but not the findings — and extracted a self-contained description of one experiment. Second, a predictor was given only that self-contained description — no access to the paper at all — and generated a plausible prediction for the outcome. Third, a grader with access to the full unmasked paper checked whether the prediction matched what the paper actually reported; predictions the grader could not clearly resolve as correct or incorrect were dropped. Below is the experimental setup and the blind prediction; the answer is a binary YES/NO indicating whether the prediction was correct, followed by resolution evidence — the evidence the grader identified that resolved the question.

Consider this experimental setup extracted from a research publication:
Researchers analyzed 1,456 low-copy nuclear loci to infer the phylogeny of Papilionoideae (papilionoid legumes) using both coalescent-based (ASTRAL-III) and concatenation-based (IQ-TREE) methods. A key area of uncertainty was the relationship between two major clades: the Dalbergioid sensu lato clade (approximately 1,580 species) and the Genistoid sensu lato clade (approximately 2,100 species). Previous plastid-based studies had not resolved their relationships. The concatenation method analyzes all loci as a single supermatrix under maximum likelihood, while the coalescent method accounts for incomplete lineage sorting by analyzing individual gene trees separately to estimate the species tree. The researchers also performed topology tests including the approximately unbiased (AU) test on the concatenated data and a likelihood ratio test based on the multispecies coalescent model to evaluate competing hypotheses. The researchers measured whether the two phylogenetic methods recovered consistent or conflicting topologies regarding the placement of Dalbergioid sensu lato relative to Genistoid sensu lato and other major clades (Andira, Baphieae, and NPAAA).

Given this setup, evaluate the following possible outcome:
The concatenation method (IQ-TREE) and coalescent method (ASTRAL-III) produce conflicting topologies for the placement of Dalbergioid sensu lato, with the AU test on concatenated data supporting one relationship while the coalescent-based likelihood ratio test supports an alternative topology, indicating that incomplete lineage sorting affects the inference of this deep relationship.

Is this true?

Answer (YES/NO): NO